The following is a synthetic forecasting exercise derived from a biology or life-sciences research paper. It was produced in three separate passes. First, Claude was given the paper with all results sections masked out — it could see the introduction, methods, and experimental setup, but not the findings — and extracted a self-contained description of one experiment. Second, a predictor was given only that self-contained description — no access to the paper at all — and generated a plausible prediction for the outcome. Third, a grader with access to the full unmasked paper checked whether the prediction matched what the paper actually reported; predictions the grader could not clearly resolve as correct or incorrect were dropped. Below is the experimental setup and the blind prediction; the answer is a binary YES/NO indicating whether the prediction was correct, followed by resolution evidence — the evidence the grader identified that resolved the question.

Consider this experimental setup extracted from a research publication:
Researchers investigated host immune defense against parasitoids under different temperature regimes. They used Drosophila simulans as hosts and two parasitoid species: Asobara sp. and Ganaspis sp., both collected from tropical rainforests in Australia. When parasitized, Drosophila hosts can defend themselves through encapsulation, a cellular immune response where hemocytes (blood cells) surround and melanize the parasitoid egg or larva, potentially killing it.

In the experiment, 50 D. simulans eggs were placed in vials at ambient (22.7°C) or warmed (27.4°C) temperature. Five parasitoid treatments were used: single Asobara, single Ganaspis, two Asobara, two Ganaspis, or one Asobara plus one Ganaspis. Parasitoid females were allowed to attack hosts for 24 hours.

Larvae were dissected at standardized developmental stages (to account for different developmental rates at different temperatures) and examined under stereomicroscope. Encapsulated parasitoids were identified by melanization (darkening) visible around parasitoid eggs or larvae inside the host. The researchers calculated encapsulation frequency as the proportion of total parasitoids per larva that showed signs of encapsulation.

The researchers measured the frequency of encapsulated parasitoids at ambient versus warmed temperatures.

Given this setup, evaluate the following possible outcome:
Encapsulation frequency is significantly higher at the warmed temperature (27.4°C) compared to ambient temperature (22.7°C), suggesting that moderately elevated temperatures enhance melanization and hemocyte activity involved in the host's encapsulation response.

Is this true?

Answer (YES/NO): NO